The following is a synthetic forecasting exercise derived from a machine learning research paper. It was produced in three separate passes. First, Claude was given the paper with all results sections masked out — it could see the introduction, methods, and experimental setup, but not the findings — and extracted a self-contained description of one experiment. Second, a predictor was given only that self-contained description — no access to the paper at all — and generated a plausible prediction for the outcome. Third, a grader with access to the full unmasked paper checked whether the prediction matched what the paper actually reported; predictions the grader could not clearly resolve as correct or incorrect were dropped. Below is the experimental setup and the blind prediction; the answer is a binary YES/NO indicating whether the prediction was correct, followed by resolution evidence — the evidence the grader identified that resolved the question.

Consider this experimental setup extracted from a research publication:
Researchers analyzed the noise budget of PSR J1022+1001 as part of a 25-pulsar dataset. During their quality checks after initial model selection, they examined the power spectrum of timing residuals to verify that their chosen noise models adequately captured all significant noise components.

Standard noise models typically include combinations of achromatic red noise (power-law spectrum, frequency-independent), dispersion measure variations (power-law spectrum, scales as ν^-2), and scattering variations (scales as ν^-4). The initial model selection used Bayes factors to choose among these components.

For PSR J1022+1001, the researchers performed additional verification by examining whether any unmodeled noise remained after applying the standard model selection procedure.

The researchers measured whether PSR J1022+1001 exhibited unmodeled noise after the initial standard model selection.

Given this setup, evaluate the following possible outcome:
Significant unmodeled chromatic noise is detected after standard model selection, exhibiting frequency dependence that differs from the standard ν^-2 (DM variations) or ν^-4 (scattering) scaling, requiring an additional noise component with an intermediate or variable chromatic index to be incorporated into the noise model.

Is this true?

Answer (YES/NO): NO